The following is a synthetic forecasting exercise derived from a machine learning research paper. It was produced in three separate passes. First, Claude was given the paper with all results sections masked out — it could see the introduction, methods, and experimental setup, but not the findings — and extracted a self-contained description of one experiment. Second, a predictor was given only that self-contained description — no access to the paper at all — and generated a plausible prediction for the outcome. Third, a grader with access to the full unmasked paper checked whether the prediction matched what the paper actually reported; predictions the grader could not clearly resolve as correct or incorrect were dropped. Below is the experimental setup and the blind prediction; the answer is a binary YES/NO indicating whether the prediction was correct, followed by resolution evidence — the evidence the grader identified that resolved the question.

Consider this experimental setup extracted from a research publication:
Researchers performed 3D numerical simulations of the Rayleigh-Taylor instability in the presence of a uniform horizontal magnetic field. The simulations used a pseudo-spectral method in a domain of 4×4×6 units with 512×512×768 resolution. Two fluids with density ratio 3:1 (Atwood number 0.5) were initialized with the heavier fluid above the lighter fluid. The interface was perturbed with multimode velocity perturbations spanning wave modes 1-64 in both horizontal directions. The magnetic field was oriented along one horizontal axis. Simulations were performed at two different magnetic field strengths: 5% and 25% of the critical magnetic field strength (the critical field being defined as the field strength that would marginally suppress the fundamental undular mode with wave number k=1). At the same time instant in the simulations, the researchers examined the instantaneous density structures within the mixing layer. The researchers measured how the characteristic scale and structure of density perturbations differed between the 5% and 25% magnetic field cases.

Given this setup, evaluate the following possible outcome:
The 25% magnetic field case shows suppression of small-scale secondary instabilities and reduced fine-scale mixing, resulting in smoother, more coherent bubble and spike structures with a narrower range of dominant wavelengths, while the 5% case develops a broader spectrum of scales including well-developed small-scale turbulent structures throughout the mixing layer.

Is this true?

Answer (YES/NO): YES